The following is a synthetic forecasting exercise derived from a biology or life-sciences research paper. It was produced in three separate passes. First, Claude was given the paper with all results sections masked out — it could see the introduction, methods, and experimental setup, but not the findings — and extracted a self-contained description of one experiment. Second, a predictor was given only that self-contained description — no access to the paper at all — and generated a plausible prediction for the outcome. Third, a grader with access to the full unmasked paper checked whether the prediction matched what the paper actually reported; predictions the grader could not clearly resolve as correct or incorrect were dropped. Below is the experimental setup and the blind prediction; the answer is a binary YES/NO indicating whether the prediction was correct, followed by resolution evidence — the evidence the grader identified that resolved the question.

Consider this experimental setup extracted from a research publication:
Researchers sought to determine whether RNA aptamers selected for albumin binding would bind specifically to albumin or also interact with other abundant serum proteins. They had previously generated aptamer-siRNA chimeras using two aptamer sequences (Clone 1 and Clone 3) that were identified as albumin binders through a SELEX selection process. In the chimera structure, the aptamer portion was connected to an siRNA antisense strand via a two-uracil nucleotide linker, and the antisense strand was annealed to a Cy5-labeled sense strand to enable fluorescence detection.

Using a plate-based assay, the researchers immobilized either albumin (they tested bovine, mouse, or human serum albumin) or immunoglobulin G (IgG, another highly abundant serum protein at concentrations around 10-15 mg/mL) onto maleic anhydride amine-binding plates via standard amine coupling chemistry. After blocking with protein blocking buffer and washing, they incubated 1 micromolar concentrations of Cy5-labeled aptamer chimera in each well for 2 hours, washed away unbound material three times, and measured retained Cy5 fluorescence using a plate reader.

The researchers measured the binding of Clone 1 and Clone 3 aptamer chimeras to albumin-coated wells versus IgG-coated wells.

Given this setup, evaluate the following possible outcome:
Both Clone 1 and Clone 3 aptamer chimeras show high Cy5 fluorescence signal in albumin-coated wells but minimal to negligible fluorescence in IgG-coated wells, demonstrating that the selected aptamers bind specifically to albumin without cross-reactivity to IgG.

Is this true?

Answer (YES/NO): YES